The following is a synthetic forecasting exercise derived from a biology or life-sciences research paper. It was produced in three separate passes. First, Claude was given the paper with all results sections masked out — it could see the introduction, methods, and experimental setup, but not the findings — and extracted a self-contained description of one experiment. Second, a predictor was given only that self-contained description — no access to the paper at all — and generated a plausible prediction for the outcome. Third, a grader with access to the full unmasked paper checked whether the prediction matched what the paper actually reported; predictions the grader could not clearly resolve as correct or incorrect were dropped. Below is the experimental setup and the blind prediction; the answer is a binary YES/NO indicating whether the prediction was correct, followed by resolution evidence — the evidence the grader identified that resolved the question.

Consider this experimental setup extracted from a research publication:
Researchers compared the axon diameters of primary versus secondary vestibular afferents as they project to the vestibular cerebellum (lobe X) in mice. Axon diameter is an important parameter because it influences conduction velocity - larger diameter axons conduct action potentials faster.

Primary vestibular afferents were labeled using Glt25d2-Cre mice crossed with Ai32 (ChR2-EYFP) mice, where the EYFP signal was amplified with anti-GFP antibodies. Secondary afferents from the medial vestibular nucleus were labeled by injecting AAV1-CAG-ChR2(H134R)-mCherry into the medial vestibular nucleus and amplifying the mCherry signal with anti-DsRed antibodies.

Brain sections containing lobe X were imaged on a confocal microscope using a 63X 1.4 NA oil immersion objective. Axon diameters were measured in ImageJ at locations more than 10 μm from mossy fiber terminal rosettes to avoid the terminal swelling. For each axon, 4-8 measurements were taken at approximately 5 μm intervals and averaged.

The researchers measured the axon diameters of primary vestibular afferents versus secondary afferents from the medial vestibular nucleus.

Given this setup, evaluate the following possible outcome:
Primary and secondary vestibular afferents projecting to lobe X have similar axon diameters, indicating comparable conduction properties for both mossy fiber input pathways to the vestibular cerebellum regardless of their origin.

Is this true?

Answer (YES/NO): NO